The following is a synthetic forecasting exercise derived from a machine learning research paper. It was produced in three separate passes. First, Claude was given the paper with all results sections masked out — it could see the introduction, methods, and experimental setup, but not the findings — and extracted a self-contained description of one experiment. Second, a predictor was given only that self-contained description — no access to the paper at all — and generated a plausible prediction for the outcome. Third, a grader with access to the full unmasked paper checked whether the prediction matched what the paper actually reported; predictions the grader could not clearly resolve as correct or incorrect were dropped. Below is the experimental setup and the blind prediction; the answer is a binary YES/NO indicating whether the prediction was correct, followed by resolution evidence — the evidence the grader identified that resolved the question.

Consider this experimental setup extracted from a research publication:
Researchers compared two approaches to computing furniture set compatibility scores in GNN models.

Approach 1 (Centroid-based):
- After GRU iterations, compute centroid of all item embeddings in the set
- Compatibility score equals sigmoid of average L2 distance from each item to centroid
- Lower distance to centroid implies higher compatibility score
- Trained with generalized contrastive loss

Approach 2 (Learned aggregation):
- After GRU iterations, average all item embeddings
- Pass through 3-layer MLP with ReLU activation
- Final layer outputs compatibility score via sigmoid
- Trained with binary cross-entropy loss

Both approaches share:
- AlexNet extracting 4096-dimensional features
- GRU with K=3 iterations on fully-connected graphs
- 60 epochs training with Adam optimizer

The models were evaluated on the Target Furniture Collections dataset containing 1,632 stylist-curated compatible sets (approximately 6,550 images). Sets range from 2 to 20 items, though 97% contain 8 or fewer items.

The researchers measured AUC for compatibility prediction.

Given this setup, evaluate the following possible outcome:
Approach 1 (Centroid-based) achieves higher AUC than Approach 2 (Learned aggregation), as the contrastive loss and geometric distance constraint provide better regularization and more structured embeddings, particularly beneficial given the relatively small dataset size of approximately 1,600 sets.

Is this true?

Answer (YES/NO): YES